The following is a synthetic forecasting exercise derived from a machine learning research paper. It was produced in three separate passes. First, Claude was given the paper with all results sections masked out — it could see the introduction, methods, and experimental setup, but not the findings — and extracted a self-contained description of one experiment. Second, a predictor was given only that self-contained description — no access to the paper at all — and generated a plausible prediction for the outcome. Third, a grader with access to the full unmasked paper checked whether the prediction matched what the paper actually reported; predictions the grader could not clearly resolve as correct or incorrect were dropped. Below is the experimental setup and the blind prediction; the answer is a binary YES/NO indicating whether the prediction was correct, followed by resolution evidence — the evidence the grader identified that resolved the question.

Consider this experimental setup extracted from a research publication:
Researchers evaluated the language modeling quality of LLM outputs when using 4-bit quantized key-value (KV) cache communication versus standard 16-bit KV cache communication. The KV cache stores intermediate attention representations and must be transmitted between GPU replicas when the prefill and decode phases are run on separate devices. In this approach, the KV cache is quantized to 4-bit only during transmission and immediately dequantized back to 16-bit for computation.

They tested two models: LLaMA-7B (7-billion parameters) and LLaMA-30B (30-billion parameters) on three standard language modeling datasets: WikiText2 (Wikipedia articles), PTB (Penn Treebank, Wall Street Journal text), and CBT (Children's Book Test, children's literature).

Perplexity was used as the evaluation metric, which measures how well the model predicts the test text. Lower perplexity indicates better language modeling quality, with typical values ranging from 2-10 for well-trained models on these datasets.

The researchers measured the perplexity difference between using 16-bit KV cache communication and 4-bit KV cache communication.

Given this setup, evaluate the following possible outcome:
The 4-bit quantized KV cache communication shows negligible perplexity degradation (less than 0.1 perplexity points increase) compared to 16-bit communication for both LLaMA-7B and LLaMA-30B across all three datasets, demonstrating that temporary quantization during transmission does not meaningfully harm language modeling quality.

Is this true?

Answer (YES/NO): YES